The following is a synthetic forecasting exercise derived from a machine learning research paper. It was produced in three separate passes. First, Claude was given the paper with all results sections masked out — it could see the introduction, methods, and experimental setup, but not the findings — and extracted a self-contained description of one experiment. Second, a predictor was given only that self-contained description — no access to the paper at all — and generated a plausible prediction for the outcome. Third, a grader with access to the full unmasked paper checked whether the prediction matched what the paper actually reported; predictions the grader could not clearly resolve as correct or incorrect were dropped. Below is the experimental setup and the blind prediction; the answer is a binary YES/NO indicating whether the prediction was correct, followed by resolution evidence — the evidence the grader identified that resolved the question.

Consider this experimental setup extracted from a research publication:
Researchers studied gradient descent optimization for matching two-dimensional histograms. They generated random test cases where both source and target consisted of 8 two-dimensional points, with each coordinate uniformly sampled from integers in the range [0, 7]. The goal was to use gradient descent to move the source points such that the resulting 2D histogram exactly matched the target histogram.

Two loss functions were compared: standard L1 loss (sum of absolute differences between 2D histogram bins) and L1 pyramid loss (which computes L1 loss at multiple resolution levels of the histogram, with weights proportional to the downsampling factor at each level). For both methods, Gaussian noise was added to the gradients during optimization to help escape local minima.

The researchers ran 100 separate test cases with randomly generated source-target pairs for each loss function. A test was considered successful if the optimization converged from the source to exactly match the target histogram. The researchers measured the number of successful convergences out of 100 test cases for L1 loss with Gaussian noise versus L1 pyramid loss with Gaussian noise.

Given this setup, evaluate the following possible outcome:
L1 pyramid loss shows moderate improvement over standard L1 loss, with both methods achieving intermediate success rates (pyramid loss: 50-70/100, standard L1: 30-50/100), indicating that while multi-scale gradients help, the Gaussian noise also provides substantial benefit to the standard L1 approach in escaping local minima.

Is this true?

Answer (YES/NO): NO